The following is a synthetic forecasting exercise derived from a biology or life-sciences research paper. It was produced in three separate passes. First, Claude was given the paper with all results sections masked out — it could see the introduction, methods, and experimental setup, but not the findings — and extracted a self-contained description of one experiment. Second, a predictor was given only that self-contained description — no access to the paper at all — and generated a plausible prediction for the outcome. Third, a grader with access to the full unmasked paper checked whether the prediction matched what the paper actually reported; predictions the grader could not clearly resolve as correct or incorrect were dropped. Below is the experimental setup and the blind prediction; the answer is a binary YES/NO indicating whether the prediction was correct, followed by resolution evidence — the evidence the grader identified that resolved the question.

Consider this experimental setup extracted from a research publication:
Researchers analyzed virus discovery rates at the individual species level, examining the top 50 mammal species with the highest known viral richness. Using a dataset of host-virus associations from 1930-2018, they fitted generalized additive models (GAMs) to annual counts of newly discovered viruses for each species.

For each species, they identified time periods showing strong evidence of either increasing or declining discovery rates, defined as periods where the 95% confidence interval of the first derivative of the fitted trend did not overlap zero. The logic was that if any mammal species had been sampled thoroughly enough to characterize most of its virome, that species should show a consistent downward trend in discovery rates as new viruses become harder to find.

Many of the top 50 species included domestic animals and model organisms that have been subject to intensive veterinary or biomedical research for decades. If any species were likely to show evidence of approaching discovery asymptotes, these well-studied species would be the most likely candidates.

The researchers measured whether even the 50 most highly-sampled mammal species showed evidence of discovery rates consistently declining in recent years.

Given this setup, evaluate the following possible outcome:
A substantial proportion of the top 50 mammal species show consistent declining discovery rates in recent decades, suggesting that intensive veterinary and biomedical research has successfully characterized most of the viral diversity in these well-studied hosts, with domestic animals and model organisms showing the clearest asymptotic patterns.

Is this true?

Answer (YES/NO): NO